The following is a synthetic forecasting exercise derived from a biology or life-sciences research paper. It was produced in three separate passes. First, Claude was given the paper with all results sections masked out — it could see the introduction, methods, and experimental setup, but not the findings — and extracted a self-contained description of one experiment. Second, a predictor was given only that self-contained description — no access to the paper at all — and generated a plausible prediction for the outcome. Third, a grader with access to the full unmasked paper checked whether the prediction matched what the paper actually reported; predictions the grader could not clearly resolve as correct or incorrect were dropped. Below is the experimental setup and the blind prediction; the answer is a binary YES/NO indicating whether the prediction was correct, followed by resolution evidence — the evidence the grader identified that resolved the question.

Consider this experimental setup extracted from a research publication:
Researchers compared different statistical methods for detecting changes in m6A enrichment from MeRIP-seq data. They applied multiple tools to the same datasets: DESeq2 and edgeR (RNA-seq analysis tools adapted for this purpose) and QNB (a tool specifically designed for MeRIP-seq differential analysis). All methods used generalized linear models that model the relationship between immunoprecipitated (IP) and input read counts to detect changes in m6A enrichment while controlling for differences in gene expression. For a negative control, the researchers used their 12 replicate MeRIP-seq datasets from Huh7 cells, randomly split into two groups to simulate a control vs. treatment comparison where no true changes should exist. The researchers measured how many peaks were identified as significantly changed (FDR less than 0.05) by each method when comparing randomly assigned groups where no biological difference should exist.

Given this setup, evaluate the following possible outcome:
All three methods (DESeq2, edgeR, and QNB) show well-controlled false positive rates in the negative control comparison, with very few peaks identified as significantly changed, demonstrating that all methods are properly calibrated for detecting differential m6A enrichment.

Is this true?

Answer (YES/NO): YES